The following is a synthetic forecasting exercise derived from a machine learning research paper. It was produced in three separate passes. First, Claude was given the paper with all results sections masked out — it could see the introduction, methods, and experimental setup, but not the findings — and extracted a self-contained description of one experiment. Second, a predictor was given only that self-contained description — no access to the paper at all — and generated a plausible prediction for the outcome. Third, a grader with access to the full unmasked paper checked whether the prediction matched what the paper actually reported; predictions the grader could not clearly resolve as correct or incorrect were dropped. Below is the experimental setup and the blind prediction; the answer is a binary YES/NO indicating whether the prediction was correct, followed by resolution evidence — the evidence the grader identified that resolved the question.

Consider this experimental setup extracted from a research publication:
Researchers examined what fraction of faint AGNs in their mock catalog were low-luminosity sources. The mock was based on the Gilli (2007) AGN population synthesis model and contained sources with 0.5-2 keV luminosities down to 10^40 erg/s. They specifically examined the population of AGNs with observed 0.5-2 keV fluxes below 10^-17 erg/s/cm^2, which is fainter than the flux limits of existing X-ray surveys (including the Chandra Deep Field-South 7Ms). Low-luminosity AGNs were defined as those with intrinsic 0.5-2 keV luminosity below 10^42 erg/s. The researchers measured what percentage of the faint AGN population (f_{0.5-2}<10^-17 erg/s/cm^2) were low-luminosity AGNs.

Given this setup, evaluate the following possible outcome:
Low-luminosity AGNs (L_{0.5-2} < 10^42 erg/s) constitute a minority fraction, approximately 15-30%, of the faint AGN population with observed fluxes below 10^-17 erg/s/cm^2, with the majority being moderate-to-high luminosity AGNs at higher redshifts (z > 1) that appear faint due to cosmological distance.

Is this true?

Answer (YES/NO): NO